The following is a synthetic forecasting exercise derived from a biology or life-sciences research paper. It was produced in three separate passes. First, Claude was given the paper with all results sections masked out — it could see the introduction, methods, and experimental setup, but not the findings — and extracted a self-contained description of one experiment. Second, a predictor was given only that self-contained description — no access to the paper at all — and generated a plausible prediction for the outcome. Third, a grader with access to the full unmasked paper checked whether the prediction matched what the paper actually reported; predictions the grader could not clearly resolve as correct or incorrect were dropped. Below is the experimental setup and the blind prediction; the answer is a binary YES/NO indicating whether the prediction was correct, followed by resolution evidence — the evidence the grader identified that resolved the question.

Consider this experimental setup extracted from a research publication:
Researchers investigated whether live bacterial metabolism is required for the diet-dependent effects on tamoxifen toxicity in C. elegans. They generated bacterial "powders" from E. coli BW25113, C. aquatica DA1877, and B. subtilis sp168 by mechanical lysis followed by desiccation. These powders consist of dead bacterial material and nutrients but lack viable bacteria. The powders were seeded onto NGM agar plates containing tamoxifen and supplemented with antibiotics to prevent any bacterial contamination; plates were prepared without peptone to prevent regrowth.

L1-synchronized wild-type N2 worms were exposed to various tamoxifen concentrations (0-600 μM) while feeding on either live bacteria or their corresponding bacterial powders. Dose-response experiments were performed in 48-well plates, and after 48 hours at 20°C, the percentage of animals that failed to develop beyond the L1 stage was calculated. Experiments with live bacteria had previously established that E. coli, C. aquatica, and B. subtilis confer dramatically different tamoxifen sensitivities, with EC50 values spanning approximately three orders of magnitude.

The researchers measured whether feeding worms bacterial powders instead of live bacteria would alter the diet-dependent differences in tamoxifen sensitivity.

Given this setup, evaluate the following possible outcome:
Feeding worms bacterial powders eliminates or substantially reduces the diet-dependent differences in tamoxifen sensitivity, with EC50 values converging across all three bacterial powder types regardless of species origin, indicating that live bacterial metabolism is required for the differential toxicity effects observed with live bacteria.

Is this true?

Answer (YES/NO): NO